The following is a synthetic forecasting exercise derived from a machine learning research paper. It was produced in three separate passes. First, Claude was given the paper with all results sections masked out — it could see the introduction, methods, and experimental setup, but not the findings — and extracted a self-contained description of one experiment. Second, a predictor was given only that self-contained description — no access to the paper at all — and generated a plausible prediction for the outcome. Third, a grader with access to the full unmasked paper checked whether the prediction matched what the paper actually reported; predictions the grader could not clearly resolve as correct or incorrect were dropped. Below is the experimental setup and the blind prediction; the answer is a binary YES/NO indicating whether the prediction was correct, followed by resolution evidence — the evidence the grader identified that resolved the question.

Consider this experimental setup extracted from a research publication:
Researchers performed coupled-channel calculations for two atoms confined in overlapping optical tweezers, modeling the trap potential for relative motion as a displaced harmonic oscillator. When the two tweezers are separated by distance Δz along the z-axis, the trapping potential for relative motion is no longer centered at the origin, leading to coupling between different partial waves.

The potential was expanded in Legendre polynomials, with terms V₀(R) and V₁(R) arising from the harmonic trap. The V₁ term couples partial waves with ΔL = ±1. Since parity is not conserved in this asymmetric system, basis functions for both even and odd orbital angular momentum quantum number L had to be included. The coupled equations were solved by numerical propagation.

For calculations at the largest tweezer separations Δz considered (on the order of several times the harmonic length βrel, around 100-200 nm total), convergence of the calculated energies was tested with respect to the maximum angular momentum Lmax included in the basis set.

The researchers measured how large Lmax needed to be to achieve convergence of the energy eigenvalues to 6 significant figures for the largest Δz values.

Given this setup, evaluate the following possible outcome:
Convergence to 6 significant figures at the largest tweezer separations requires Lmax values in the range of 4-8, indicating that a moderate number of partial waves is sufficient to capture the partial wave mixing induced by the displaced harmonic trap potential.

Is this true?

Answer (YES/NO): NO